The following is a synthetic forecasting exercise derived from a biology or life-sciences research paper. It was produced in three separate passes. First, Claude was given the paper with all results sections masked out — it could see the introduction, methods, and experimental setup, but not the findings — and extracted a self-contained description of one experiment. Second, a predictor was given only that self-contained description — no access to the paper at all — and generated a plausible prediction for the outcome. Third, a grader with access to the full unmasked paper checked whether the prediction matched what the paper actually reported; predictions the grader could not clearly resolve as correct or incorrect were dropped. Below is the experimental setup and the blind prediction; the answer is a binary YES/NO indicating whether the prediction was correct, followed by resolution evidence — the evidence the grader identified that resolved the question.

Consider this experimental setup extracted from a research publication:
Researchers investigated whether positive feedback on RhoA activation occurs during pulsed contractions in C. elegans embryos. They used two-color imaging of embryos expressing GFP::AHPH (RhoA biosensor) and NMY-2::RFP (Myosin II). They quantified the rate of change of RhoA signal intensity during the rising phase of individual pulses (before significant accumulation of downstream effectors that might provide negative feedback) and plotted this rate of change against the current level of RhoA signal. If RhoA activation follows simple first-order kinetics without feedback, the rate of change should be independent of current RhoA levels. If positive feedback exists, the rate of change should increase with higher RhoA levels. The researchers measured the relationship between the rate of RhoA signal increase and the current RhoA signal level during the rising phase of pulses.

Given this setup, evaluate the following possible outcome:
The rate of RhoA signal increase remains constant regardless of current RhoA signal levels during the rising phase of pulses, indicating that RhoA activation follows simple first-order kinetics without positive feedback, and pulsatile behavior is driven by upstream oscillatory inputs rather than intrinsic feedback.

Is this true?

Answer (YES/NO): NO